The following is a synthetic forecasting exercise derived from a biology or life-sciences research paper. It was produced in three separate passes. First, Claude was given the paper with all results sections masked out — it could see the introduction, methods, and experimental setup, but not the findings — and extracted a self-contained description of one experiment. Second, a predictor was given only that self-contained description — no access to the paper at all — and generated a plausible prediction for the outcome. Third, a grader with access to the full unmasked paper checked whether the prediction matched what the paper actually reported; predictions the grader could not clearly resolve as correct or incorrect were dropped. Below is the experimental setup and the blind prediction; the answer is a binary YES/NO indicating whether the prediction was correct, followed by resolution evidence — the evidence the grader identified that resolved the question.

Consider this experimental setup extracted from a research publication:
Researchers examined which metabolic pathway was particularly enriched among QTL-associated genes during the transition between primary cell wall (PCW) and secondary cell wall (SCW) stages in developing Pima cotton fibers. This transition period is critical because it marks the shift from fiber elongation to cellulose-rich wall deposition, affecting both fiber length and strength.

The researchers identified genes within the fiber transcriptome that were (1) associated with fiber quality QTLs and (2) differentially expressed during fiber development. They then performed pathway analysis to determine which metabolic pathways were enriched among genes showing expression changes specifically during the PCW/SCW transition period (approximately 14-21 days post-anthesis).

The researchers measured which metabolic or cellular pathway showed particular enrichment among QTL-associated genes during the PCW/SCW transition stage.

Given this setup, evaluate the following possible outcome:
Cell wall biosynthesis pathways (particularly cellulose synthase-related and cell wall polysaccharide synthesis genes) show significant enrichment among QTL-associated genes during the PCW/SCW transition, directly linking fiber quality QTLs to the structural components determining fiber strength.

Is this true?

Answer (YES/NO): NO